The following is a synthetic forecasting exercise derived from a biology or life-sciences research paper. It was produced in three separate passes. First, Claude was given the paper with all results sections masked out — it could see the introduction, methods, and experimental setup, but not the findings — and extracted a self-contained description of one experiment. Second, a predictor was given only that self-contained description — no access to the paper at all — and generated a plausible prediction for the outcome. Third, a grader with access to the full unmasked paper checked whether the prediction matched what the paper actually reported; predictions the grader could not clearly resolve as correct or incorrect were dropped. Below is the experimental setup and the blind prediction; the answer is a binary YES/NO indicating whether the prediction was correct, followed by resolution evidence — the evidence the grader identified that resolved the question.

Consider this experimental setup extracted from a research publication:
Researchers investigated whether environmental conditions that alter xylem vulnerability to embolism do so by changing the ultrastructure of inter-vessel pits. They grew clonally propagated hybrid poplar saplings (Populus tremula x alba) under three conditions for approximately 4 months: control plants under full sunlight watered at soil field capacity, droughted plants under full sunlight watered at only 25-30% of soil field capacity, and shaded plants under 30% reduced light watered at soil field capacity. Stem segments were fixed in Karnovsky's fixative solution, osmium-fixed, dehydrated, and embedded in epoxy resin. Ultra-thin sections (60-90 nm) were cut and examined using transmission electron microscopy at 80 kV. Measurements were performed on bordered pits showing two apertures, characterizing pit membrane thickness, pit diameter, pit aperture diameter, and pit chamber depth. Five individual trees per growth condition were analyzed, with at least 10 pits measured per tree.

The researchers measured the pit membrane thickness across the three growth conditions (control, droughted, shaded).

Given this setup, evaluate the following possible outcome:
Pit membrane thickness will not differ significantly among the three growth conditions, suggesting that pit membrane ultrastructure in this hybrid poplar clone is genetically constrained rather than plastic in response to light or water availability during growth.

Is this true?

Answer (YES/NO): YES